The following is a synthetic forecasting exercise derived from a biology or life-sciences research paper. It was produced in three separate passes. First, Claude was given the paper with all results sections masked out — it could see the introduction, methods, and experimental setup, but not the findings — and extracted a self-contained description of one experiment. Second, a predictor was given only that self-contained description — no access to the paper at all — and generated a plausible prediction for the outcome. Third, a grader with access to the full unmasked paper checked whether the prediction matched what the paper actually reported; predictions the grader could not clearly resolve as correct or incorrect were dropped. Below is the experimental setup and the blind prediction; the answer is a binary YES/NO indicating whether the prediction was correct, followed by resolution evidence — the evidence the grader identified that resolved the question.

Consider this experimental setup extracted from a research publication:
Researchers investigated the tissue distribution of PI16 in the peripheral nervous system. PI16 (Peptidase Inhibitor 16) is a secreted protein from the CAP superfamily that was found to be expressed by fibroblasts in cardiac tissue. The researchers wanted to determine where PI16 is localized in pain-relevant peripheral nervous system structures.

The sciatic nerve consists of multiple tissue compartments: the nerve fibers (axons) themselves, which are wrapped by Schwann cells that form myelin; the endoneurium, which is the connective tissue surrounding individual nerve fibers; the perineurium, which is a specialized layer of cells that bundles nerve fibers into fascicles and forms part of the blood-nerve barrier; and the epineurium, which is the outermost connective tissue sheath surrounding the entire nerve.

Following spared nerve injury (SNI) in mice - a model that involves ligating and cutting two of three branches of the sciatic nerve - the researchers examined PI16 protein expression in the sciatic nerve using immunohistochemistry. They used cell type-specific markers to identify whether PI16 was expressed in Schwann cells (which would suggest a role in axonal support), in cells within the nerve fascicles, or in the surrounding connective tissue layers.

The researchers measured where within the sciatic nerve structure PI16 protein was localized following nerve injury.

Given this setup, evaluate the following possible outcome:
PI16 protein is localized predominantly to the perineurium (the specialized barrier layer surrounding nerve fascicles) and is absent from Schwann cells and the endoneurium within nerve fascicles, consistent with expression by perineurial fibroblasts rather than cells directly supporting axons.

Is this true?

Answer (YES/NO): NO